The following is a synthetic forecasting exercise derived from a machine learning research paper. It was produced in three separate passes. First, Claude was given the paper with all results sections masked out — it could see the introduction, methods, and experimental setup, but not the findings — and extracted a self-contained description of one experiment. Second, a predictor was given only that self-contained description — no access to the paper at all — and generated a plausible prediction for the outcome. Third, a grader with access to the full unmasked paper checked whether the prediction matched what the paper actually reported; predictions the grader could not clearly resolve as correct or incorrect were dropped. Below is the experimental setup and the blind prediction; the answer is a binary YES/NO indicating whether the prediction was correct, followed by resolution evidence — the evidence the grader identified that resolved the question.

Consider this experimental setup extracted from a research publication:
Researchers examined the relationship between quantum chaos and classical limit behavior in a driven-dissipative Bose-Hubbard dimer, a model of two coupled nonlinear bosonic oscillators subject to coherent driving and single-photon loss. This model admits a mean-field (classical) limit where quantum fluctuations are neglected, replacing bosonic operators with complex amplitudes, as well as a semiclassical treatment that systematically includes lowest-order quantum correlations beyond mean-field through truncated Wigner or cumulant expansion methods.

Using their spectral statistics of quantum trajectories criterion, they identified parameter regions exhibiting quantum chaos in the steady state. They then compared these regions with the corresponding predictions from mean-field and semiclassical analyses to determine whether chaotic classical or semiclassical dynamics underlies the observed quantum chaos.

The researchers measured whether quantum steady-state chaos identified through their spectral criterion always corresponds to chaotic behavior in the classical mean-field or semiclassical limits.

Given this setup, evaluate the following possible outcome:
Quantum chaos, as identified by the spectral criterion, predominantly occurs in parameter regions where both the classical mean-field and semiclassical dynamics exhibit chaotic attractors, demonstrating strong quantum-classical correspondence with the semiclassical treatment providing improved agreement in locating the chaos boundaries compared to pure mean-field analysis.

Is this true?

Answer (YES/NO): NO